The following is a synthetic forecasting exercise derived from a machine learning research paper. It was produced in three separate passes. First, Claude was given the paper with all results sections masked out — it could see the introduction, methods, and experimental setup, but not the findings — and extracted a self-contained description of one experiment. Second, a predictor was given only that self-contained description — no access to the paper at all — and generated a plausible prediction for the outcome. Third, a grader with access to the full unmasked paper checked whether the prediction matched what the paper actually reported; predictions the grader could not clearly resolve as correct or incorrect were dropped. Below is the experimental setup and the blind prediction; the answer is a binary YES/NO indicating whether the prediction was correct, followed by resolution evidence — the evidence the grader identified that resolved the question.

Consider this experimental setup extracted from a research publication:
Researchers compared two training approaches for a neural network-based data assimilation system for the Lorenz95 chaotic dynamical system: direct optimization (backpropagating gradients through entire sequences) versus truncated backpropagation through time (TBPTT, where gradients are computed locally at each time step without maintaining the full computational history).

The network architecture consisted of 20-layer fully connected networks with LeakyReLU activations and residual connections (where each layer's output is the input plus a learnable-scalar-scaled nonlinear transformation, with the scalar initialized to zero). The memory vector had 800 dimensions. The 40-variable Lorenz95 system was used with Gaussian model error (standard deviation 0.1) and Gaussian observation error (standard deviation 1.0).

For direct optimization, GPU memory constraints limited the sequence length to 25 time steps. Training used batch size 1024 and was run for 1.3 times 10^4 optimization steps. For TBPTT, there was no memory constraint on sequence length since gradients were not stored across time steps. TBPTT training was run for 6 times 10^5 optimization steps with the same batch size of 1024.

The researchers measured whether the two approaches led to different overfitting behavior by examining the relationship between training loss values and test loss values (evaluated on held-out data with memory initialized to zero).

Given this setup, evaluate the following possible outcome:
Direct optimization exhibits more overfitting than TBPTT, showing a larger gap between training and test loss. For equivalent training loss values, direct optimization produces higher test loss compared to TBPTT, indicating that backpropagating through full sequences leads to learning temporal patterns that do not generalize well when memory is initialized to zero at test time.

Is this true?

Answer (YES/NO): YES